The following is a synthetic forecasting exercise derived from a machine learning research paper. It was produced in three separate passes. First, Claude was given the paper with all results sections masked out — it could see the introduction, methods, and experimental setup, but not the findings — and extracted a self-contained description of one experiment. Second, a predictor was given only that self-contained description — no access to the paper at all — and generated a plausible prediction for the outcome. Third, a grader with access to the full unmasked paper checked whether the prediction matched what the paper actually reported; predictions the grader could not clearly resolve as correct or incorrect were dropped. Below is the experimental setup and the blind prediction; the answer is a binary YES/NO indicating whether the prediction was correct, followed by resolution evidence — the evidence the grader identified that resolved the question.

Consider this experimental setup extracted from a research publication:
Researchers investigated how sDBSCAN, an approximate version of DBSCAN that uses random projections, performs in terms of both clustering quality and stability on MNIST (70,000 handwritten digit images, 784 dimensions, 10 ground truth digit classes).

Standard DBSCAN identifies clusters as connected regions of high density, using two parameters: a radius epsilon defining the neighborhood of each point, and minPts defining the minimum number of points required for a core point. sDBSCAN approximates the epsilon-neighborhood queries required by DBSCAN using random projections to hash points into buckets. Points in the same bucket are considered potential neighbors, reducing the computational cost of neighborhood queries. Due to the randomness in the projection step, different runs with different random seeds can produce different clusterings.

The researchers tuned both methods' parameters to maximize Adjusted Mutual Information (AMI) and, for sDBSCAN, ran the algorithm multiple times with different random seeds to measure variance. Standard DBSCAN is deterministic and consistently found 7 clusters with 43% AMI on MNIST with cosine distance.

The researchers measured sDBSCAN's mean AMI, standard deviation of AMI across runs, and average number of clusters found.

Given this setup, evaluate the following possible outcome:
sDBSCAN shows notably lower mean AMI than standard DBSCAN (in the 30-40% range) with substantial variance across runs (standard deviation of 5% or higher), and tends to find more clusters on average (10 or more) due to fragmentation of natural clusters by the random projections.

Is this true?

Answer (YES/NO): NO